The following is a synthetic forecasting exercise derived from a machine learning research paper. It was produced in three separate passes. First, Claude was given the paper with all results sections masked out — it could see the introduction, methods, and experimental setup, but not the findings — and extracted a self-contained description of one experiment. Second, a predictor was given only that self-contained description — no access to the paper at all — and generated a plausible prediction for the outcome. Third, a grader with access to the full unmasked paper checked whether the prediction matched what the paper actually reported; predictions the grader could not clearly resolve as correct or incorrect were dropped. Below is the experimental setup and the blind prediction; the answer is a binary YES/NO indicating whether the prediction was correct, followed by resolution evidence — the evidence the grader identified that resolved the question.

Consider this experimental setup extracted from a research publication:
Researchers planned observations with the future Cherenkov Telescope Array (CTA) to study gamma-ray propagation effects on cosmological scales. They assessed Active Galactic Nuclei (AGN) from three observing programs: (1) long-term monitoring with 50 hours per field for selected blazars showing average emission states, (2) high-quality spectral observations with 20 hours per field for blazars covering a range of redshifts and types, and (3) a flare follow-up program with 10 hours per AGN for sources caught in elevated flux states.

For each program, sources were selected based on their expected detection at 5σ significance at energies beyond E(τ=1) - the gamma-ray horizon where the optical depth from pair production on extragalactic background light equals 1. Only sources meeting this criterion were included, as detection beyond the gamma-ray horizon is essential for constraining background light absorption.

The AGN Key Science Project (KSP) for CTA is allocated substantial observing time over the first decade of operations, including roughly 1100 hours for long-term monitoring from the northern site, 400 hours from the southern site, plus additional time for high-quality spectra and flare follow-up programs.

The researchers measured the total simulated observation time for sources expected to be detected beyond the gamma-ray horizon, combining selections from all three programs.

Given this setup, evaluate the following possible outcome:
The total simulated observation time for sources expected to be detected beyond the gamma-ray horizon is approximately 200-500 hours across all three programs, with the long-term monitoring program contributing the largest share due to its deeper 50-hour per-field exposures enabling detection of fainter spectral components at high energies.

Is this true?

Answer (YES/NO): NO